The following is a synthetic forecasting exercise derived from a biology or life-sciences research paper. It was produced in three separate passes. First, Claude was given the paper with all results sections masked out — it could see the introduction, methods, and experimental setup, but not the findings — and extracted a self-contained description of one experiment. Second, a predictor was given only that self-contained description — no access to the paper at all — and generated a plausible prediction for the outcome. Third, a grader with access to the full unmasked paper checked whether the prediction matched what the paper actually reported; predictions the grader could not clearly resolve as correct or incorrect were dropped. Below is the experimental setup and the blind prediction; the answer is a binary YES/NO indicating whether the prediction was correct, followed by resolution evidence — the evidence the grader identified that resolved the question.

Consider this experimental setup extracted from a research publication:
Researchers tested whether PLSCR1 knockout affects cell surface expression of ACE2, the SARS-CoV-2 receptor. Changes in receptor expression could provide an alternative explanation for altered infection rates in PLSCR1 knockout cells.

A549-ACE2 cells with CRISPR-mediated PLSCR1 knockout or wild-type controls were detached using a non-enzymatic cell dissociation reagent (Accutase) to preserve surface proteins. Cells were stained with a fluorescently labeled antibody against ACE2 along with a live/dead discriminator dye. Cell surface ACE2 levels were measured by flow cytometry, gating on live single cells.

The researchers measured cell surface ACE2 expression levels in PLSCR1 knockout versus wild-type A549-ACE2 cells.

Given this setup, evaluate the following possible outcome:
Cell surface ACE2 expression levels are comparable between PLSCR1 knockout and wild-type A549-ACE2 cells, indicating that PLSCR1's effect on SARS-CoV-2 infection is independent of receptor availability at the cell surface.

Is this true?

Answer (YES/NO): YES